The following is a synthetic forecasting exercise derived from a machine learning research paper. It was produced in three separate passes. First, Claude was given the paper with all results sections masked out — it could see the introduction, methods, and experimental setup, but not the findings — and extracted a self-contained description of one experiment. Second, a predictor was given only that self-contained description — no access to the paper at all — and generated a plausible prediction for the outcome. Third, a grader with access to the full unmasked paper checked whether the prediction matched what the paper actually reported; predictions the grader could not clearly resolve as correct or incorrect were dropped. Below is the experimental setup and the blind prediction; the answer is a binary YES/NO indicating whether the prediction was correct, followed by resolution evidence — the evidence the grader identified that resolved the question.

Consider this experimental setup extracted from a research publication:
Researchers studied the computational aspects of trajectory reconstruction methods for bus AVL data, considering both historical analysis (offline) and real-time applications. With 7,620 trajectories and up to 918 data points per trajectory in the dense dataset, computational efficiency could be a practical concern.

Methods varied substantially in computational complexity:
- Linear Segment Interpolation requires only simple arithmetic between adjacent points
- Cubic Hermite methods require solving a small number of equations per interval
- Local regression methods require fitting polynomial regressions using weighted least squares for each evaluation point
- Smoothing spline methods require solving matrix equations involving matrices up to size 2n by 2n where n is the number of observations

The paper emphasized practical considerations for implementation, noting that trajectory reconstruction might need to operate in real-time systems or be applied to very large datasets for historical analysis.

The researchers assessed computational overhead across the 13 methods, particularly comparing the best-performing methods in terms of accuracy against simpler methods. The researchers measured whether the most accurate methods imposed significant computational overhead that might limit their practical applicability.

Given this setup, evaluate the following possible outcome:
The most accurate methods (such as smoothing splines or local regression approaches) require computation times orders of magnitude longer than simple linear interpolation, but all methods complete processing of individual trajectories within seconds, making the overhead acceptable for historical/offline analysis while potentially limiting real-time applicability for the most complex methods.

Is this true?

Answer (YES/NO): NO